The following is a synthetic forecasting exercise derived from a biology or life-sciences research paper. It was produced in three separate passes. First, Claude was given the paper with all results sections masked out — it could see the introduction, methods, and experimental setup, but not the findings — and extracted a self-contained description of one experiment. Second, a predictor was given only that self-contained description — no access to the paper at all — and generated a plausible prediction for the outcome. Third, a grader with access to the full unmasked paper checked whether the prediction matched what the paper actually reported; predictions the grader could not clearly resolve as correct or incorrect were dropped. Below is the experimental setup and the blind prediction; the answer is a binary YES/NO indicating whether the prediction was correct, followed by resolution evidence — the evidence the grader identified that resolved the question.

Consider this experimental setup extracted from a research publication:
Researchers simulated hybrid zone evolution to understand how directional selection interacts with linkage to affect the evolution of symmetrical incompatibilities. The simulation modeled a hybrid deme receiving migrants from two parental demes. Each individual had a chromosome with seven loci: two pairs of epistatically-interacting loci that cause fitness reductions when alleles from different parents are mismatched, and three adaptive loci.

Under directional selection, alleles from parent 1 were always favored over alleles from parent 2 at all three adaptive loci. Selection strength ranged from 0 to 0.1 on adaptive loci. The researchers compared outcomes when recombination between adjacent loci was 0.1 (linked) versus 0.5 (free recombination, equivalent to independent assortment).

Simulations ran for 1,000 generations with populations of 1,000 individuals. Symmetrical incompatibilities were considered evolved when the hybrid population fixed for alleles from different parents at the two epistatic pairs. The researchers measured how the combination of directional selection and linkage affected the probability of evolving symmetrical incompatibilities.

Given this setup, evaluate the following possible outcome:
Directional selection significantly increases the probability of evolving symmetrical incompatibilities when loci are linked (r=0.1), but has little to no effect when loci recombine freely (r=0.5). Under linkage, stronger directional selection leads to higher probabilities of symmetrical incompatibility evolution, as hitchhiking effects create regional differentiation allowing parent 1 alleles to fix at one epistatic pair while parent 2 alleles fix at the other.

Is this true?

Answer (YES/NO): NO